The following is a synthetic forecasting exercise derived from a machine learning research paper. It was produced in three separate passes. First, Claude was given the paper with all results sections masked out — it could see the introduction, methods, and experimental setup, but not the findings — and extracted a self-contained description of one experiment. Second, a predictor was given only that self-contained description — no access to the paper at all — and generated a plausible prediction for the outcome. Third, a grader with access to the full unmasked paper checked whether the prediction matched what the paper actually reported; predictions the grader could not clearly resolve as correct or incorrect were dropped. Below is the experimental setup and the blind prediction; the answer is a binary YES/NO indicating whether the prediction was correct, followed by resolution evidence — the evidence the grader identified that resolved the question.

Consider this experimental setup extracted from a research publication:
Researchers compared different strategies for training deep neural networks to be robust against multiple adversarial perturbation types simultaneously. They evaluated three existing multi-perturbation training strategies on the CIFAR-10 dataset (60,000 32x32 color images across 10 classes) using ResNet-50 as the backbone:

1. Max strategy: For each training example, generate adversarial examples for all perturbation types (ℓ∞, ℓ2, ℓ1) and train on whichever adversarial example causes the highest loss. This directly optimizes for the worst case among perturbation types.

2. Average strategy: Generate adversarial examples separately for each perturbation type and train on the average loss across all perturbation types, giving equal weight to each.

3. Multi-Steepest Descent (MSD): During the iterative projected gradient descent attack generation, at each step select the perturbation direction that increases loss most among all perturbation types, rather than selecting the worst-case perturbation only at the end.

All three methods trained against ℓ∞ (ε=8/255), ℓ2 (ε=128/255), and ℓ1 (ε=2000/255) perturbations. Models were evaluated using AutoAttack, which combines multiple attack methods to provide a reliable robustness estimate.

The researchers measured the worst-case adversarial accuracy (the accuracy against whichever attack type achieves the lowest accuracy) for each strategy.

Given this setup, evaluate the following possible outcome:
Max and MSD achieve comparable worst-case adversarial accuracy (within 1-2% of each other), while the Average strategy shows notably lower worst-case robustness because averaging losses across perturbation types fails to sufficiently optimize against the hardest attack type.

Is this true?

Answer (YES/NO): NO